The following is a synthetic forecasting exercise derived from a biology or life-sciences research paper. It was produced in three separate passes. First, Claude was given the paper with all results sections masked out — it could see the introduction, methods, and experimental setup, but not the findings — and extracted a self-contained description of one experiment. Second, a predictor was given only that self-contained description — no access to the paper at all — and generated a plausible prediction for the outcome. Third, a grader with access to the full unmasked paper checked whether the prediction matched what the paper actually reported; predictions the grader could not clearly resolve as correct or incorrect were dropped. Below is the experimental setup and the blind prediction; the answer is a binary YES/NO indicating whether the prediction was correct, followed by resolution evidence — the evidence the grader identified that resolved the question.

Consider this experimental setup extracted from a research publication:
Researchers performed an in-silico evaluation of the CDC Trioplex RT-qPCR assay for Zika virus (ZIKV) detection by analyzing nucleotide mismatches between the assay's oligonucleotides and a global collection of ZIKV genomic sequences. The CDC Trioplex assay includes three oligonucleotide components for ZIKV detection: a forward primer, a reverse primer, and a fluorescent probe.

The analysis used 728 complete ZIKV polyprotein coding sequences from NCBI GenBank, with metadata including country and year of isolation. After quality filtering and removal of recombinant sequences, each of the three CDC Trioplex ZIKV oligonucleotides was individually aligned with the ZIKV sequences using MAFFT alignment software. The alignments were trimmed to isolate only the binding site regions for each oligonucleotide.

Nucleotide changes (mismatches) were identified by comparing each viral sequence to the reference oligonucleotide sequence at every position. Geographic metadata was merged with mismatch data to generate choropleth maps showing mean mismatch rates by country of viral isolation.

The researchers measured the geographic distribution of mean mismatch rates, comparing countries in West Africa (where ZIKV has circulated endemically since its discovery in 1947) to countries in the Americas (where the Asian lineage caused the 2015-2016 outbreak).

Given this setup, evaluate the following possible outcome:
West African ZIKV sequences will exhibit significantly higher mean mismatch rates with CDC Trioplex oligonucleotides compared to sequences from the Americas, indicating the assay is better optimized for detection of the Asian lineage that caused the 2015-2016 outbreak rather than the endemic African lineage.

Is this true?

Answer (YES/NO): YES